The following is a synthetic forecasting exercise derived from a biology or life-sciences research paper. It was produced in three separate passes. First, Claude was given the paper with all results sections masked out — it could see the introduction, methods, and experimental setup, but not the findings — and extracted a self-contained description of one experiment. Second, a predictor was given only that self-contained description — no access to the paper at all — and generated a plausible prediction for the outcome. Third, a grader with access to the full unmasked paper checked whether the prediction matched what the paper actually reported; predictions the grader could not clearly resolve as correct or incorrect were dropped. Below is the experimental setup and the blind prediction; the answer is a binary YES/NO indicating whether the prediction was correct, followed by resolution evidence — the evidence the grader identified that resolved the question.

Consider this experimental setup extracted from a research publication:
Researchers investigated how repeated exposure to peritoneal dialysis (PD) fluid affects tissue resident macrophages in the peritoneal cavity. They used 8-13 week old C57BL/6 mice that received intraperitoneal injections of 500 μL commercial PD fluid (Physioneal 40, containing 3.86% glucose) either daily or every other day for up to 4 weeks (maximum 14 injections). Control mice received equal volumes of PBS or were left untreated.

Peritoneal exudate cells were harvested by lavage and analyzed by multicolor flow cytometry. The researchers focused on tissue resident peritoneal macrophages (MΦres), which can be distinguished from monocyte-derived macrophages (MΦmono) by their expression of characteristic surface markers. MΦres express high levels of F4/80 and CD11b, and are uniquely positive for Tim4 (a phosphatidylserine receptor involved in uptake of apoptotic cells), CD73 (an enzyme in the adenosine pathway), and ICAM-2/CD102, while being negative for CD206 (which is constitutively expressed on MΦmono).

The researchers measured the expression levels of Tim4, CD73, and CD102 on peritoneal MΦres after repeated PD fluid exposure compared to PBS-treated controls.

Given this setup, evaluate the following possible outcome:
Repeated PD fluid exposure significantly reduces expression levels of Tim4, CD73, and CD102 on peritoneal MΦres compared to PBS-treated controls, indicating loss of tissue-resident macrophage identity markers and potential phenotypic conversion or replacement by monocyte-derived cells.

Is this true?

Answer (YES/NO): NO